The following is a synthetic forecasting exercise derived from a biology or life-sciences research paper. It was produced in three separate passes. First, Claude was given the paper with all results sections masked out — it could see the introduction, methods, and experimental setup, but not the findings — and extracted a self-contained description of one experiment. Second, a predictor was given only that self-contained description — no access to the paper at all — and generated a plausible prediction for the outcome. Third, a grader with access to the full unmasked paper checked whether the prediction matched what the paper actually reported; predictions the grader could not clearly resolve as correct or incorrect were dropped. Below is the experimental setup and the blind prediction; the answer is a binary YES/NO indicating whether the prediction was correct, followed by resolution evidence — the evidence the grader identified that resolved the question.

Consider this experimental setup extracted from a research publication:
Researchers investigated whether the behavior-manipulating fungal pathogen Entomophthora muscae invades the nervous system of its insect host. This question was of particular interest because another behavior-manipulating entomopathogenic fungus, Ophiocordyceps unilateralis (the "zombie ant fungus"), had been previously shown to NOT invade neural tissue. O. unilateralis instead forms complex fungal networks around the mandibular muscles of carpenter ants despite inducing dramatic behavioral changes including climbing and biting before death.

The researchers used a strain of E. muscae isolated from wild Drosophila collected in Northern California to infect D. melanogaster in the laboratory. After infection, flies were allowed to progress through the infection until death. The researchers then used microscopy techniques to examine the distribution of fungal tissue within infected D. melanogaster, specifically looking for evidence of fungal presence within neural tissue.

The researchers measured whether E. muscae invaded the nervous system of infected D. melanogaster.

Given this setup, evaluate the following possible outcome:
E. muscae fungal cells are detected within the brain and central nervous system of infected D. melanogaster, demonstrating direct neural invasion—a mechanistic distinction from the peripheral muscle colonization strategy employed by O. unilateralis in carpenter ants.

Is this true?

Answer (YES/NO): YES